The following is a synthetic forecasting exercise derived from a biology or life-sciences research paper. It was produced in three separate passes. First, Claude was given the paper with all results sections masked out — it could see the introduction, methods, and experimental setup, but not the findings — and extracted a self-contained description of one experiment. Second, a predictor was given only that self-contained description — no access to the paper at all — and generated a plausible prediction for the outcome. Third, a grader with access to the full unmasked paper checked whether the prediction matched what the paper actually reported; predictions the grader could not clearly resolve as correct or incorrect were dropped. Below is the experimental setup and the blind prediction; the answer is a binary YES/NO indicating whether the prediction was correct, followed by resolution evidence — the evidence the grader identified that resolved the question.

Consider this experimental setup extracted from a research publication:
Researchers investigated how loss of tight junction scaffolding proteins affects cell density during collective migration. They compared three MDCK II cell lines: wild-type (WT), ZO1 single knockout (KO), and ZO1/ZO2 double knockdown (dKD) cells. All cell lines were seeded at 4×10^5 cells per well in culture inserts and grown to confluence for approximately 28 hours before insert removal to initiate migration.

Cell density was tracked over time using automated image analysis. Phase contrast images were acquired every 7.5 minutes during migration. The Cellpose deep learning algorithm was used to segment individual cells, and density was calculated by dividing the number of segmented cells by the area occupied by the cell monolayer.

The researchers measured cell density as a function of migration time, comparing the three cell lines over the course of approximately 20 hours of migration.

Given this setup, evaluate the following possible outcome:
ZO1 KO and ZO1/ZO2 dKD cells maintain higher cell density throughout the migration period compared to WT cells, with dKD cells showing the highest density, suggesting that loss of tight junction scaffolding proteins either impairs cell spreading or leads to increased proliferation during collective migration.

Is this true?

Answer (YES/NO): NO